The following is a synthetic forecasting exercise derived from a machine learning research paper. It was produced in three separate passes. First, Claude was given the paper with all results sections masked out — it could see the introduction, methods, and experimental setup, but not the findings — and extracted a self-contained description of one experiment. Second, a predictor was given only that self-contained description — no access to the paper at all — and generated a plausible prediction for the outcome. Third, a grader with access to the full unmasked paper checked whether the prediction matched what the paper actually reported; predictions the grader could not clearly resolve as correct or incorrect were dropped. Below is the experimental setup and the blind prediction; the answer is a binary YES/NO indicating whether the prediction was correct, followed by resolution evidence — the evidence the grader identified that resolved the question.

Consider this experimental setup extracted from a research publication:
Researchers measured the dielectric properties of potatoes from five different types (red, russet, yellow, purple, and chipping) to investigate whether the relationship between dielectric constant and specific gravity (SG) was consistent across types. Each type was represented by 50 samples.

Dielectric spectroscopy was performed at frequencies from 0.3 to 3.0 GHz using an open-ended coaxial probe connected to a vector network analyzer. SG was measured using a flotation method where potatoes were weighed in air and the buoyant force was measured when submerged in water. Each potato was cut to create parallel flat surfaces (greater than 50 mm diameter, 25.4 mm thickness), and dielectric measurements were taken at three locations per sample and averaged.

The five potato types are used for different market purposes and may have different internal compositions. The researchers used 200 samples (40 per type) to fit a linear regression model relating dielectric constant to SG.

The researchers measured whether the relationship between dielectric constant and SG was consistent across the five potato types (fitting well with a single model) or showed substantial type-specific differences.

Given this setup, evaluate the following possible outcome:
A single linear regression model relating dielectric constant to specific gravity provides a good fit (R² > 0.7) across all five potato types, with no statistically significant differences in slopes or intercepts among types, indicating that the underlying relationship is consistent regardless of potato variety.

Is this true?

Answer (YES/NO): YES